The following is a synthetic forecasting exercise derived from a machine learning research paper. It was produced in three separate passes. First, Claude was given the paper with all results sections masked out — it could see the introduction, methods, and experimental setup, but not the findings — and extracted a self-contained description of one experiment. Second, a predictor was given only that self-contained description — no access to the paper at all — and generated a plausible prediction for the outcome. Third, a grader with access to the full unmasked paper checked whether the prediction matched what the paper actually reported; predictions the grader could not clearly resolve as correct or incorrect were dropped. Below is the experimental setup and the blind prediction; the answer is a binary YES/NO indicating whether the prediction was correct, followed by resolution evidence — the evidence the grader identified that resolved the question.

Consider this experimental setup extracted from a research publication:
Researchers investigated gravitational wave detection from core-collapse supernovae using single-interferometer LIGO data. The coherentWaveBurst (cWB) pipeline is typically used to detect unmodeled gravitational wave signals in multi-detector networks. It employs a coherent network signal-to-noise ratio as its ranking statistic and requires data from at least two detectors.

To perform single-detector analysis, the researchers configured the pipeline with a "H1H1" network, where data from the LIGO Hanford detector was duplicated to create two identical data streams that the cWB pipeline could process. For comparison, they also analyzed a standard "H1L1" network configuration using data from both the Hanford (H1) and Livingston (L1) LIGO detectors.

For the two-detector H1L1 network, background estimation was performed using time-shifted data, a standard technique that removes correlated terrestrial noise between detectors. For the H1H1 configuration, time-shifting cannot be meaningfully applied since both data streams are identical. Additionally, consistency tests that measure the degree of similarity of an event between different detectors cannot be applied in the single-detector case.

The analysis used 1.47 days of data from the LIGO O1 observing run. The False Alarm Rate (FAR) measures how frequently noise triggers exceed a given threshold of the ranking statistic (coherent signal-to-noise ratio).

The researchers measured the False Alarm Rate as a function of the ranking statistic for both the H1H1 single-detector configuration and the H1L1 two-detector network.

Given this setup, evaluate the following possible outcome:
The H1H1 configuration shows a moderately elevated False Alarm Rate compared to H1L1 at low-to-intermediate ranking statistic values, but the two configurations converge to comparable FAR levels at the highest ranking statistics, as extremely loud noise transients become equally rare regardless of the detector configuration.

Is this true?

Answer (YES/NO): NO